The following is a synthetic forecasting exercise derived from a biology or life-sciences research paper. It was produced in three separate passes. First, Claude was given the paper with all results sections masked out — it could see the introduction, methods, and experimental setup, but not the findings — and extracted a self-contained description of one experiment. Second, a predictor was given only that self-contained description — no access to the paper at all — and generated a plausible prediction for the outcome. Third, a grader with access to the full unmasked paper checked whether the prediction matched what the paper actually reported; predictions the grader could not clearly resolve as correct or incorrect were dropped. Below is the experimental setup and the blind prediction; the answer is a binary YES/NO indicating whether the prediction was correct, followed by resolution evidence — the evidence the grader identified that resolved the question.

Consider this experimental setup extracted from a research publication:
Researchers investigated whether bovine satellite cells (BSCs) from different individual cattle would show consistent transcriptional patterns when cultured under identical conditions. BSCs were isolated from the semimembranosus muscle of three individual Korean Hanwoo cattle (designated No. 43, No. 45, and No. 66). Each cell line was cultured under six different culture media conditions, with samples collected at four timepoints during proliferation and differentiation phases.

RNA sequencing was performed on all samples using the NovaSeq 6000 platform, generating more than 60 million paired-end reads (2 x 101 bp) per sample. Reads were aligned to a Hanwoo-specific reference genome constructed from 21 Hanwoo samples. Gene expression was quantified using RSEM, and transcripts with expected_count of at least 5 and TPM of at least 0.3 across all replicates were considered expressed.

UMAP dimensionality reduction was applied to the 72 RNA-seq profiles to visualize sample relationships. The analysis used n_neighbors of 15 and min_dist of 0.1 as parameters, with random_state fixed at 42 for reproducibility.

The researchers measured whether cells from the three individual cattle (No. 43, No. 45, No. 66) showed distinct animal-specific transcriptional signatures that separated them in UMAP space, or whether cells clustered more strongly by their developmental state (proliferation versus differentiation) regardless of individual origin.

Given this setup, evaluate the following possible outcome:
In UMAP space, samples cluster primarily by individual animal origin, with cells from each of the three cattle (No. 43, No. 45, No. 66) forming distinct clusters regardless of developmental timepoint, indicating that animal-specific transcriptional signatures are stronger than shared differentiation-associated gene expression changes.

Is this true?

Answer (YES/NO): NO